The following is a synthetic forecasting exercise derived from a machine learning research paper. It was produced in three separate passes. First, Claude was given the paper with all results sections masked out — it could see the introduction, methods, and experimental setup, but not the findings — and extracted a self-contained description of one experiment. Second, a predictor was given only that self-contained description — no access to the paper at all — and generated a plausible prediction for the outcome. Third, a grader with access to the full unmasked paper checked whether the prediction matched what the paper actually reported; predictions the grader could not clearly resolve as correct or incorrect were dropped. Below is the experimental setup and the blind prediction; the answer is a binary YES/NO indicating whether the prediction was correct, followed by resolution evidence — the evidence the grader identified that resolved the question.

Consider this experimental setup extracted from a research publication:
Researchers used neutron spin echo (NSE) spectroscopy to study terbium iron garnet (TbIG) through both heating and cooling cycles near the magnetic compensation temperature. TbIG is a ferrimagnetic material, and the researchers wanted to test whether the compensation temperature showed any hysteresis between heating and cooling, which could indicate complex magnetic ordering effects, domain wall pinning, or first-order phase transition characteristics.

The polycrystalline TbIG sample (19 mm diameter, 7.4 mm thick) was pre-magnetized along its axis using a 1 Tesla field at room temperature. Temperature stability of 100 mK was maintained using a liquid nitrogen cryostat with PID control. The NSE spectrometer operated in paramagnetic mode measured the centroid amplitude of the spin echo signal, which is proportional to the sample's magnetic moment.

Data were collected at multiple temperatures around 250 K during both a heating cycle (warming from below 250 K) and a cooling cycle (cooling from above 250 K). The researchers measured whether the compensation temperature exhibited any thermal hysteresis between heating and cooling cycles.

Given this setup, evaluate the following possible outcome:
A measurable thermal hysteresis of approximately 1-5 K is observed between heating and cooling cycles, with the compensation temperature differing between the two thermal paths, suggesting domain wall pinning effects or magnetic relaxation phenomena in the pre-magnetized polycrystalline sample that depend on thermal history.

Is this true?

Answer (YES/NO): NO